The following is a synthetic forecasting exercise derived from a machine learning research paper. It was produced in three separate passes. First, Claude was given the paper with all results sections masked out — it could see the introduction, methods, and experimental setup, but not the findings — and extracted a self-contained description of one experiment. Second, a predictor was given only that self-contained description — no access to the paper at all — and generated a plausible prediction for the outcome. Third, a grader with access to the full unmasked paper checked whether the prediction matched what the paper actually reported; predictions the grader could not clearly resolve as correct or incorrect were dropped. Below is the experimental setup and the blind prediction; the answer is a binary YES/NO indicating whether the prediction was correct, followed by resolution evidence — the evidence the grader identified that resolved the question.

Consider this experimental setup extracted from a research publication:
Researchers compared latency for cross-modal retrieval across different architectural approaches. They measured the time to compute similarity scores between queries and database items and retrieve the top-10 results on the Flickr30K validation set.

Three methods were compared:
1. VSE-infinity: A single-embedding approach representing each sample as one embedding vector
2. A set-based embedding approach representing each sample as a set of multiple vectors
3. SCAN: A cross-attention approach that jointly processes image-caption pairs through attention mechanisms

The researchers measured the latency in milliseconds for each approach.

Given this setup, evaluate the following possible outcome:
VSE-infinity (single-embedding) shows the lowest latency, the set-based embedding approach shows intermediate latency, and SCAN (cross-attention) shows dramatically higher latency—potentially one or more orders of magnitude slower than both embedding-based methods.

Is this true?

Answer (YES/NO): YES